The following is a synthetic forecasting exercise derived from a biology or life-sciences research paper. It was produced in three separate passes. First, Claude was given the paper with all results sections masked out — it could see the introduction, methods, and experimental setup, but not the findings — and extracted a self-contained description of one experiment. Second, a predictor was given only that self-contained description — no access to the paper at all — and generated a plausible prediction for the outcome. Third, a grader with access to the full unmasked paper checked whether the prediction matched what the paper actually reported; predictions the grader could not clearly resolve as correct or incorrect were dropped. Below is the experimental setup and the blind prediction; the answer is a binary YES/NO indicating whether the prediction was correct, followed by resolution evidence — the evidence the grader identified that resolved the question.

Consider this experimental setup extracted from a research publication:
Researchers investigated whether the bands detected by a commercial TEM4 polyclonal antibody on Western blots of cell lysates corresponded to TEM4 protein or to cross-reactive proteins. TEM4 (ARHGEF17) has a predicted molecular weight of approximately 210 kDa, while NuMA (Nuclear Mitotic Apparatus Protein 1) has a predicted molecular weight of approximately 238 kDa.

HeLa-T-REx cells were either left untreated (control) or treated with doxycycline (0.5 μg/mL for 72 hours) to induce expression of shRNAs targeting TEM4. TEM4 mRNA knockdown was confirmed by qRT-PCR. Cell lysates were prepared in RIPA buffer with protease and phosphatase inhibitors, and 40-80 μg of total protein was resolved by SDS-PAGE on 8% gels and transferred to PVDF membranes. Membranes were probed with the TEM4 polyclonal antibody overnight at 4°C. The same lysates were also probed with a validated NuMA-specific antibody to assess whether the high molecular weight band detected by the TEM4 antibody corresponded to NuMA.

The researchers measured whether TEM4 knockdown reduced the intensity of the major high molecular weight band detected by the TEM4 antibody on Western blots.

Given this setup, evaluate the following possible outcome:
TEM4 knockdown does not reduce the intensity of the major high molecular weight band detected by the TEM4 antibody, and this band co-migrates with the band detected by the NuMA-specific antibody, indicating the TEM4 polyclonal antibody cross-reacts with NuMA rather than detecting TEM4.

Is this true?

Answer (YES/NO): NO